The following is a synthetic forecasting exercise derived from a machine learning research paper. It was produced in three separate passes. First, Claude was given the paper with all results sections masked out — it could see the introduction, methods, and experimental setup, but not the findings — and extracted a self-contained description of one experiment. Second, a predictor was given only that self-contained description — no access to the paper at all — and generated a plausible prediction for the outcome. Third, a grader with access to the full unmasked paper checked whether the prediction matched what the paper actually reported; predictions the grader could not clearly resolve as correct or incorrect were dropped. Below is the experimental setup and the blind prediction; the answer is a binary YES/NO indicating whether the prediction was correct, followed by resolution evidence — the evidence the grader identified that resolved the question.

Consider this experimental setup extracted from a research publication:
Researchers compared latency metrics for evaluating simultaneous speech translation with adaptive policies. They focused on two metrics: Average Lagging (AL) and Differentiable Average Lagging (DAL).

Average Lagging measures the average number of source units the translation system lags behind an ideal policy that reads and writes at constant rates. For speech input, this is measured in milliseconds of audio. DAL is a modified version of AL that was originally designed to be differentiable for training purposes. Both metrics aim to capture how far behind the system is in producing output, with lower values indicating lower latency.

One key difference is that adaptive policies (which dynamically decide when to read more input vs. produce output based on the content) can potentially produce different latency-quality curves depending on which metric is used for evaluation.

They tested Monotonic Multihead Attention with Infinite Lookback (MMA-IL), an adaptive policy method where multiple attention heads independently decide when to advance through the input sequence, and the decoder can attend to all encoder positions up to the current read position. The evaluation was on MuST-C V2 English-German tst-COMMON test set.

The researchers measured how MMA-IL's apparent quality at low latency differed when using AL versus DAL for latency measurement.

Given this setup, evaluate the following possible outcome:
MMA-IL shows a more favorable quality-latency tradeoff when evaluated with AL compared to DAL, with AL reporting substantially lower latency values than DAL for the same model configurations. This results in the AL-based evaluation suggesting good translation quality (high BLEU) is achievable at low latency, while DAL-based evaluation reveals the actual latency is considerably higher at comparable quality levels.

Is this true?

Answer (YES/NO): YES